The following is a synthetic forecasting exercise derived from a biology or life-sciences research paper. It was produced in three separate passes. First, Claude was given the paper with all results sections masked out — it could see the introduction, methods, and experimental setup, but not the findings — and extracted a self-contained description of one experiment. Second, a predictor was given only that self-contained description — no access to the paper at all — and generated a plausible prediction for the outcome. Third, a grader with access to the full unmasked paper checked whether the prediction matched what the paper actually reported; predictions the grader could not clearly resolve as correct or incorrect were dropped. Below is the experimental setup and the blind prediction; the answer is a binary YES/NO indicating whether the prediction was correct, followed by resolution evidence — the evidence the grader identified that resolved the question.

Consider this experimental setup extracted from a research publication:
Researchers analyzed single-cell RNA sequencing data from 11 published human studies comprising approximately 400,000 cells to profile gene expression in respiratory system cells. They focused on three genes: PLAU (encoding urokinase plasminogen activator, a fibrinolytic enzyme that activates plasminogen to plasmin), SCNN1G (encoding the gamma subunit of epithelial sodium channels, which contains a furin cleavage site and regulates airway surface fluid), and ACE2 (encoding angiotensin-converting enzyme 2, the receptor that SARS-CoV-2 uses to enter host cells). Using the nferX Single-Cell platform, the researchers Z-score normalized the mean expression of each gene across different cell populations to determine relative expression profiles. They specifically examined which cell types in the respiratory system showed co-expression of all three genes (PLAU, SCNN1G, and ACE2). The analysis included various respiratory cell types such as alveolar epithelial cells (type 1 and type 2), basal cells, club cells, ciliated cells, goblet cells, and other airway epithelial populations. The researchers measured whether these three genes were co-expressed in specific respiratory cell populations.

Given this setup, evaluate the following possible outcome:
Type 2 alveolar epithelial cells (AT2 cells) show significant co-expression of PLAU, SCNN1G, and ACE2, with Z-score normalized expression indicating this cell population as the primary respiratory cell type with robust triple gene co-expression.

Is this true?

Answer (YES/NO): NO